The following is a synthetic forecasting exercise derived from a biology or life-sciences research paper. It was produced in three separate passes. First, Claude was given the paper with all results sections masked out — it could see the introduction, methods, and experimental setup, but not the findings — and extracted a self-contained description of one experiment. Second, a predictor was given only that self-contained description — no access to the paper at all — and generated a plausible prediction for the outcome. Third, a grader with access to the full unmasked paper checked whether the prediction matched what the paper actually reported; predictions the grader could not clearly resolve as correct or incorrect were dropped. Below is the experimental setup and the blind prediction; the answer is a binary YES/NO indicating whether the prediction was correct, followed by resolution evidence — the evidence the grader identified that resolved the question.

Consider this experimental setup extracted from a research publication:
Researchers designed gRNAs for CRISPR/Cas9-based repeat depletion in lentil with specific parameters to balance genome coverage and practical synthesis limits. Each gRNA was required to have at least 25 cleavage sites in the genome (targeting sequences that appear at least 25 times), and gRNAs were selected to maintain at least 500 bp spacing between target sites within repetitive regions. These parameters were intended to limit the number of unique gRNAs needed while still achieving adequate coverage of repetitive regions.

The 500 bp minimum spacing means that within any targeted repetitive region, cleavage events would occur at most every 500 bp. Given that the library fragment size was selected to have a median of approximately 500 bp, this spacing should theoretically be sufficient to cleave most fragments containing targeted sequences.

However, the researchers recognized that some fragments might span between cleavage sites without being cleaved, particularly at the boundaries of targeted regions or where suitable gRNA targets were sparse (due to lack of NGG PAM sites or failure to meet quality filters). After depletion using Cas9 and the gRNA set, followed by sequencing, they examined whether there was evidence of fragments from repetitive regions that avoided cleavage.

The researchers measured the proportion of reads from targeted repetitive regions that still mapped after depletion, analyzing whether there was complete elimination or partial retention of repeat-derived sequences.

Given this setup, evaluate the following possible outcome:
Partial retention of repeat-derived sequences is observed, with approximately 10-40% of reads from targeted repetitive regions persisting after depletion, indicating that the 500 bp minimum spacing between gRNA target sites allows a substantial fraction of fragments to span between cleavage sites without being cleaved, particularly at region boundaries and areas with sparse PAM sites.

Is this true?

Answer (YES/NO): NO